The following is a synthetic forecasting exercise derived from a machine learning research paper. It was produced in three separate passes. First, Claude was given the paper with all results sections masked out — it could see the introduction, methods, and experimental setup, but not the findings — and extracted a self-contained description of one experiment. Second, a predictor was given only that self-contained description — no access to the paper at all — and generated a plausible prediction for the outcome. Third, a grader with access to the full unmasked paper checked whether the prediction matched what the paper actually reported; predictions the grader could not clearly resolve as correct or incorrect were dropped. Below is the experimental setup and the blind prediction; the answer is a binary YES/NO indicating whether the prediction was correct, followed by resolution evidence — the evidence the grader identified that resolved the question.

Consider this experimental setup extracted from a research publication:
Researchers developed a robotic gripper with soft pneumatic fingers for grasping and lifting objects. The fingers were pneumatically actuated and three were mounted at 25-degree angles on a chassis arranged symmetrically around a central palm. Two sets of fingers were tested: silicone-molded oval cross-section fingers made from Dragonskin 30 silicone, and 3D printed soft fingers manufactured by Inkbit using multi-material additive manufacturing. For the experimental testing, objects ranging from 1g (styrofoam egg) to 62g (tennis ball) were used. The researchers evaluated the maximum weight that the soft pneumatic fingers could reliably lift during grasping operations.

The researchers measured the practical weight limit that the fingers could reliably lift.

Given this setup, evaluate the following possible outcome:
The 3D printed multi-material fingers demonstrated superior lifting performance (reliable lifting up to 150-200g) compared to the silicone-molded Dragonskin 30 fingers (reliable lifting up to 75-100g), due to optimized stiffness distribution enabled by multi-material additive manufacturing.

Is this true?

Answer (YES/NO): NO